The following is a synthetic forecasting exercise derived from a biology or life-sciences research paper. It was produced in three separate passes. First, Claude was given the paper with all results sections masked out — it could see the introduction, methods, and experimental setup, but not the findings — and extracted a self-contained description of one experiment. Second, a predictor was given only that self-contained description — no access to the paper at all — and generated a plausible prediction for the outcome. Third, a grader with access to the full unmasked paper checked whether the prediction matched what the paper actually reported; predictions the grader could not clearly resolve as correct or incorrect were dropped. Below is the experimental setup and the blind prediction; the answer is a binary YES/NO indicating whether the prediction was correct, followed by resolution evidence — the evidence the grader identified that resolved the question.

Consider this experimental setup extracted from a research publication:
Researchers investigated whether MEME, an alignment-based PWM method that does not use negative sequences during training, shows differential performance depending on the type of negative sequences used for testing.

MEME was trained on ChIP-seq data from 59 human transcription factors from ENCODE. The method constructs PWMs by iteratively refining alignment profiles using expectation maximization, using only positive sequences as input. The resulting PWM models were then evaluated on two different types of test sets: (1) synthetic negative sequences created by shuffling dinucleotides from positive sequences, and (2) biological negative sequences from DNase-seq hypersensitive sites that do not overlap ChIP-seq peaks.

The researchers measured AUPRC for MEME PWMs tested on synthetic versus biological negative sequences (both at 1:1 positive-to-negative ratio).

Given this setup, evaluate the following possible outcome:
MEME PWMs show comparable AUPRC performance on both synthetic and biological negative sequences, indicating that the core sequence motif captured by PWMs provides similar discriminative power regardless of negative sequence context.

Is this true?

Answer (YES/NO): YES